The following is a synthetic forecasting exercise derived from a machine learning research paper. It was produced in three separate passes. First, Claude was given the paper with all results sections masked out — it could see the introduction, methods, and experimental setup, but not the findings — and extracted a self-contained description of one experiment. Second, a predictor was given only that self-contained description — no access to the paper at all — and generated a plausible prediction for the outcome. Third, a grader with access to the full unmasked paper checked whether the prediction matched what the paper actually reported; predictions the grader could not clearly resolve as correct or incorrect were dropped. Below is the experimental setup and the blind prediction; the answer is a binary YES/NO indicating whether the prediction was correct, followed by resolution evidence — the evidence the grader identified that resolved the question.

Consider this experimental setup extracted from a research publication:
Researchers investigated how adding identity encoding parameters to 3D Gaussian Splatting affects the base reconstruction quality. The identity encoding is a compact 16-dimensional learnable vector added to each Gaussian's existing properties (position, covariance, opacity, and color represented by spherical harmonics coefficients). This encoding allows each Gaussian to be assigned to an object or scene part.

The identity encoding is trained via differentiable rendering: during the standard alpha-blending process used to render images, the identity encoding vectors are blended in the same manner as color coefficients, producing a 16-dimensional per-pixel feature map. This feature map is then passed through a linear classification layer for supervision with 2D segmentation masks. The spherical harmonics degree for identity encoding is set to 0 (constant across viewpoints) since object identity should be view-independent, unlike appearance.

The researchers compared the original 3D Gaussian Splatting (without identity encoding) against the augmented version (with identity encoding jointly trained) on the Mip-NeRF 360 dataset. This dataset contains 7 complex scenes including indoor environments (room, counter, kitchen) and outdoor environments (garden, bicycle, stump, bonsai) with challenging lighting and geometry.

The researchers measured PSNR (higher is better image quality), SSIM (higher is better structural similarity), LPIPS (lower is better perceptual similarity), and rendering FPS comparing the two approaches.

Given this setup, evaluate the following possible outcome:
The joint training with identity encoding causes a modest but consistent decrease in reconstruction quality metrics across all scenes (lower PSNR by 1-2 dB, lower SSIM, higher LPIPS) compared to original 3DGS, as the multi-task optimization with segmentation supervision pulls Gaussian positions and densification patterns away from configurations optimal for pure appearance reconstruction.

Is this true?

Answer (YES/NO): NO